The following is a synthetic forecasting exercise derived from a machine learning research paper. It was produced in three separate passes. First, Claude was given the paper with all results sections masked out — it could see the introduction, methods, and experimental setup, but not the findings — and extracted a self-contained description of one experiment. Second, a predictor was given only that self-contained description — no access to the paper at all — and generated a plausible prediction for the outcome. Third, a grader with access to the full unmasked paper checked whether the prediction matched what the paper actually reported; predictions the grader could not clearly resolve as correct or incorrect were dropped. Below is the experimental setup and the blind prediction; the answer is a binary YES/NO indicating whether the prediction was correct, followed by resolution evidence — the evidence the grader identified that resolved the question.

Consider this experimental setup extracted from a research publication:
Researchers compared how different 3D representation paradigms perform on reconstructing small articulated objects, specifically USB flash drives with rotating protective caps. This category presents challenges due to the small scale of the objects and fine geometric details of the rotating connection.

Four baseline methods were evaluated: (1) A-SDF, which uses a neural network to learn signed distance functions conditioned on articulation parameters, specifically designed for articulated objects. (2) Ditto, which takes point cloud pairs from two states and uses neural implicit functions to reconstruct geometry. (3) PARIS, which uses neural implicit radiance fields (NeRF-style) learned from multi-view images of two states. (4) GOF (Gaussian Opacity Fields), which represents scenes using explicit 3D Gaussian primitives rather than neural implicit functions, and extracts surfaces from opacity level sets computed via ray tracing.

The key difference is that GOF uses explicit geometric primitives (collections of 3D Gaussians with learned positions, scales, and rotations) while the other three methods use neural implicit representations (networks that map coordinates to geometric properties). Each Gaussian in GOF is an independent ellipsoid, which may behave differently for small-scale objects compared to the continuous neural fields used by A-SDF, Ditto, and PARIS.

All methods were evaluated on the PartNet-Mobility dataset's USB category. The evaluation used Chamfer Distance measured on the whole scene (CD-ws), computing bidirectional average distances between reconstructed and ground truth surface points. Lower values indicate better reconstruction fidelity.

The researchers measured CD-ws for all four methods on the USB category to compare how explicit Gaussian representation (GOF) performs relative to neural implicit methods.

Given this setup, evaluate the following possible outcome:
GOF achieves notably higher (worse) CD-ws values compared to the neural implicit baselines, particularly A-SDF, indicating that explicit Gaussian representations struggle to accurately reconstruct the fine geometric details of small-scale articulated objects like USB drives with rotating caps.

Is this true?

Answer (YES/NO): NO